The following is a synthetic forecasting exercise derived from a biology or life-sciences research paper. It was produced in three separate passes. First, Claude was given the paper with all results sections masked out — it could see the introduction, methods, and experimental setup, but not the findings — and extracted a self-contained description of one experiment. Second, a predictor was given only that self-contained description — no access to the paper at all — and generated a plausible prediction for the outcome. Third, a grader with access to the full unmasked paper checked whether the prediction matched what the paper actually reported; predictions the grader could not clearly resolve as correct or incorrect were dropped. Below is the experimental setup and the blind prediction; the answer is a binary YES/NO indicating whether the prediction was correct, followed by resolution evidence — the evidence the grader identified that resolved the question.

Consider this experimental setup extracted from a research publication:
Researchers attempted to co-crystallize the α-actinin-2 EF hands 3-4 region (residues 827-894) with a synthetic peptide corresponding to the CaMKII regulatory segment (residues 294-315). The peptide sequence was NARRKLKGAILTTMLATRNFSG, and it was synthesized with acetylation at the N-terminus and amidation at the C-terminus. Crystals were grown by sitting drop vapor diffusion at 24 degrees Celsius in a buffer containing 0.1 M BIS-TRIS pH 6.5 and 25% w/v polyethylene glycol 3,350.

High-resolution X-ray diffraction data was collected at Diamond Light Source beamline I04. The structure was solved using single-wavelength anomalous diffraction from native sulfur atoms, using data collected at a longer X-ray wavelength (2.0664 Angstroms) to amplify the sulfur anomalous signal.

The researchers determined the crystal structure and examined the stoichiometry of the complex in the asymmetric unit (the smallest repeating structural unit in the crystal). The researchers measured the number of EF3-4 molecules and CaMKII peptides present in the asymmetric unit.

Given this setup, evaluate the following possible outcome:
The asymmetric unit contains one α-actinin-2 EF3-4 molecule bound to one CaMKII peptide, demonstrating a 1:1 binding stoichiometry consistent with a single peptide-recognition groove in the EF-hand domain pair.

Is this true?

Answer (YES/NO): NO